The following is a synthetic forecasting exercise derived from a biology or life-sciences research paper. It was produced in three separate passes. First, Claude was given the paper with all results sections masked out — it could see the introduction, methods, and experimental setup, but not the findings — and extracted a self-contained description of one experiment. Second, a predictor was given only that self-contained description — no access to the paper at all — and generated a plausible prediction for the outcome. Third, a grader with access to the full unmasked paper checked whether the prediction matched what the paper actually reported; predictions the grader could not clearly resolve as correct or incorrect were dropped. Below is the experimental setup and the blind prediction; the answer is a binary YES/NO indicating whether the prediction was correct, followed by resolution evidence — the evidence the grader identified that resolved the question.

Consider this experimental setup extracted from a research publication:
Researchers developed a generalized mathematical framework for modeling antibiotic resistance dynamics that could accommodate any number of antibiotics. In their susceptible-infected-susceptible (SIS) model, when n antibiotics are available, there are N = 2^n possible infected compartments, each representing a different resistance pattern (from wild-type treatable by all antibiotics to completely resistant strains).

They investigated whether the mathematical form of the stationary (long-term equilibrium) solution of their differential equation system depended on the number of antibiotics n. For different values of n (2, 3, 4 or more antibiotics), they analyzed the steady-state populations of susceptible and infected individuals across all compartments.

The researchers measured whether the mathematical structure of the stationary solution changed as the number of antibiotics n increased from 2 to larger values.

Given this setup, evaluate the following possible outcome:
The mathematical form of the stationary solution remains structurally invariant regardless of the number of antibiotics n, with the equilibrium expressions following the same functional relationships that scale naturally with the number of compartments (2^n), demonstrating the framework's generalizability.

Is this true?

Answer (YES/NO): YES